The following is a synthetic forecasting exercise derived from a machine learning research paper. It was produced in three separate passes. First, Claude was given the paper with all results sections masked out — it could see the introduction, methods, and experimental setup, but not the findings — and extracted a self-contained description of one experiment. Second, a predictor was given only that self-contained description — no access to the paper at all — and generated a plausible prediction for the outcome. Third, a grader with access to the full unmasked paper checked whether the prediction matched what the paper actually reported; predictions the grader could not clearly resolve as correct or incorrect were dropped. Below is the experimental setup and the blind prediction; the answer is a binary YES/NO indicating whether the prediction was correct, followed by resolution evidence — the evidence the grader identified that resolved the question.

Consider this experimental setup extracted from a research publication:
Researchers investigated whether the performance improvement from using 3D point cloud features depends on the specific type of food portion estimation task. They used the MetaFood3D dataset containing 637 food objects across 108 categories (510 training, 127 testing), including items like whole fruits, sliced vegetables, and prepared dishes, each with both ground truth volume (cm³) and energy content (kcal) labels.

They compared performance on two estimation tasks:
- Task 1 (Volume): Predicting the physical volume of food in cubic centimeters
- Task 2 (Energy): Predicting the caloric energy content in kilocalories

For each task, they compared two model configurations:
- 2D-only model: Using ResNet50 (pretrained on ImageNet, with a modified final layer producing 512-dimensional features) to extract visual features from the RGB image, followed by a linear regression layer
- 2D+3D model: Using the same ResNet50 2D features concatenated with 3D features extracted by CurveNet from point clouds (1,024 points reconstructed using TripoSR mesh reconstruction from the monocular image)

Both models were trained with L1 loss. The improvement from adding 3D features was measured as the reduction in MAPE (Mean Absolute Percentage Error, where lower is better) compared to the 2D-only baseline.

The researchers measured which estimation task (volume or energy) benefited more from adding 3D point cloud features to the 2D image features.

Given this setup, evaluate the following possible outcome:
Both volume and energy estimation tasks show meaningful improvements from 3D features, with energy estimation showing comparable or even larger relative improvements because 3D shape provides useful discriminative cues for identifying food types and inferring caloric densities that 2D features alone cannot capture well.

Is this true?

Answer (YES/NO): NO